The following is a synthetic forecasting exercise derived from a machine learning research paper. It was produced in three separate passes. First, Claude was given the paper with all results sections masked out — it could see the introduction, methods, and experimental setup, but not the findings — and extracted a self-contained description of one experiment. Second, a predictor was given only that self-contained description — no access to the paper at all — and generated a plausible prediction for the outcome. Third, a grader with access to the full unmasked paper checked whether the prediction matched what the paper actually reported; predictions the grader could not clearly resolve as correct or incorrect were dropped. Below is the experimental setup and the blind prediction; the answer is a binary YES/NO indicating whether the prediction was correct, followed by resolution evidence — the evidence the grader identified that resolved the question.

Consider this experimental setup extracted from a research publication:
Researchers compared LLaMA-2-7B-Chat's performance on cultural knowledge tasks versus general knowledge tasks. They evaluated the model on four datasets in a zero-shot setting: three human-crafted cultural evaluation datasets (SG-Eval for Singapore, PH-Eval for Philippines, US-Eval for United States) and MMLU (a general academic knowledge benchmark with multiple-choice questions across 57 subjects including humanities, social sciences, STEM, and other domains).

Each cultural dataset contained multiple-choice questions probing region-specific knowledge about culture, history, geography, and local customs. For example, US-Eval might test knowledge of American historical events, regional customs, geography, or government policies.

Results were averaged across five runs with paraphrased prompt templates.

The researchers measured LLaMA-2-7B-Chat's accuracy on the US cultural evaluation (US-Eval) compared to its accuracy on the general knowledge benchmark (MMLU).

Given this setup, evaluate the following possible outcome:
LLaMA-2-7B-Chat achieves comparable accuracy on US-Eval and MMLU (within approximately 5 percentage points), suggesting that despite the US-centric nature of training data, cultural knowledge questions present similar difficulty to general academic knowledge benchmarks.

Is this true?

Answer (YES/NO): NO